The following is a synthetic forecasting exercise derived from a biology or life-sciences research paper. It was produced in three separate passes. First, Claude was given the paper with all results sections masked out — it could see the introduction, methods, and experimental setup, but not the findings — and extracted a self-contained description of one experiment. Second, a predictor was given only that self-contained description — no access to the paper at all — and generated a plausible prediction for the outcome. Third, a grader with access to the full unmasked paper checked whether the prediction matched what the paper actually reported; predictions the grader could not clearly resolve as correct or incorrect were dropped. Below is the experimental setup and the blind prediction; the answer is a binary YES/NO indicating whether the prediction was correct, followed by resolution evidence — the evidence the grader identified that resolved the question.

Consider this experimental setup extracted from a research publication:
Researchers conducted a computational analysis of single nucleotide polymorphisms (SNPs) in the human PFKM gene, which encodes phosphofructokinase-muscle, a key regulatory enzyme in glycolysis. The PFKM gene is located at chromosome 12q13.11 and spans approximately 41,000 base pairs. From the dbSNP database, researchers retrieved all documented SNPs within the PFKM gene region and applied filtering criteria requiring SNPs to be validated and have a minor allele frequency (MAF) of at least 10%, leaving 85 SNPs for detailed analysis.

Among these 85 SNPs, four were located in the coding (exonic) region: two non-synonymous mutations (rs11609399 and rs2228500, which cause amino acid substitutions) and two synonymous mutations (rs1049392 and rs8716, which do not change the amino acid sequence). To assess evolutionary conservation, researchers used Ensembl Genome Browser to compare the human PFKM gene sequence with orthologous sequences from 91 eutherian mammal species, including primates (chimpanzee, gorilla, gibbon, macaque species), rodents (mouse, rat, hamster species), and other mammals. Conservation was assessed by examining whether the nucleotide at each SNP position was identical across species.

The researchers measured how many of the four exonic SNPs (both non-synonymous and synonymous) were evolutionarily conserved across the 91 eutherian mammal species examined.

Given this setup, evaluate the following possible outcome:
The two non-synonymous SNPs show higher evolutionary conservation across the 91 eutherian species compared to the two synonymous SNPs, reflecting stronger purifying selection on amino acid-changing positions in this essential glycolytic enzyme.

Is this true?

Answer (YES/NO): NO